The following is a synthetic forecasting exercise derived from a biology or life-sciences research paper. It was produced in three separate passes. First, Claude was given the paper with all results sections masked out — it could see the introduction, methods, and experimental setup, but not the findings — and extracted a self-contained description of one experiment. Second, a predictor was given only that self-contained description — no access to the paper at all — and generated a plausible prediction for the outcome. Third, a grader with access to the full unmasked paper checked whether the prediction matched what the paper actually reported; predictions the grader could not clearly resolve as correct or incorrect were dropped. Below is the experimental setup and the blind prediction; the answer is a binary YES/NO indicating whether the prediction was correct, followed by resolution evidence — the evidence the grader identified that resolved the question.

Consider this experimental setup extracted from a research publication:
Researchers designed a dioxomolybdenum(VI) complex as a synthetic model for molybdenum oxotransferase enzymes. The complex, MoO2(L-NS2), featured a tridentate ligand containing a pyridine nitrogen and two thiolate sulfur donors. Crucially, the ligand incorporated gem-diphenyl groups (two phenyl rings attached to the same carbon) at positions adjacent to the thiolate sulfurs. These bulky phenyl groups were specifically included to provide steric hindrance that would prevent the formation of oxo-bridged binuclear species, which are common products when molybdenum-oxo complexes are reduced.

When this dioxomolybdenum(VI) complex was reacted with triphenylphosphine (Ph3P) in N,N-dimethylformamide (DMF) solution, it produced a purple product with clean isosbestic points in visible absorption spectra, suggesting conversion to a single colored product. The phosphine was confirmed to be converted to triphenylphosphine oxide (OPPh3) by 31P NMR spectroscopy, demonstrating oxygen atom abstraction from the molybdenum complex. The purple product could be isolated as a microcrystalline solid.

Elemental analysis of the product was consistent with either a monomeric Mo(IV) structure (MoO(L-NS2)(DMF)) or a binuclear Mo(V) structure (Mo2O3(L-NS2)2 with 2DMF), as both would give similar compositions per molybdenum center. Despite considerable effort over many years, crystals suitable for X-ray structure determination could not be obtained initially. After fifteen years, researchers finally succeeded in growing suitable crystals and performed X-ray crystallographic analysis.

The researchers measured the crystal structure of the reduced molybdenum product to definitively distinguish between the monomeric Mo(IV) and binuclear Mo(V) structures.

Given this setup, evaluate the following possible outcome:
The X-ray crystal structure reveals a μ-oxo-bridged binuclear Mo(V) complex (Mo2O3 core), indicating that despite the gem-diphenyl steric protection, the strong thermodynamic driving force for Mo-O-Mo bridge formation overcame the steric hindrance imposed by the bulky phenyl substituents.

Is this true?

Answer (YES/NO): YES